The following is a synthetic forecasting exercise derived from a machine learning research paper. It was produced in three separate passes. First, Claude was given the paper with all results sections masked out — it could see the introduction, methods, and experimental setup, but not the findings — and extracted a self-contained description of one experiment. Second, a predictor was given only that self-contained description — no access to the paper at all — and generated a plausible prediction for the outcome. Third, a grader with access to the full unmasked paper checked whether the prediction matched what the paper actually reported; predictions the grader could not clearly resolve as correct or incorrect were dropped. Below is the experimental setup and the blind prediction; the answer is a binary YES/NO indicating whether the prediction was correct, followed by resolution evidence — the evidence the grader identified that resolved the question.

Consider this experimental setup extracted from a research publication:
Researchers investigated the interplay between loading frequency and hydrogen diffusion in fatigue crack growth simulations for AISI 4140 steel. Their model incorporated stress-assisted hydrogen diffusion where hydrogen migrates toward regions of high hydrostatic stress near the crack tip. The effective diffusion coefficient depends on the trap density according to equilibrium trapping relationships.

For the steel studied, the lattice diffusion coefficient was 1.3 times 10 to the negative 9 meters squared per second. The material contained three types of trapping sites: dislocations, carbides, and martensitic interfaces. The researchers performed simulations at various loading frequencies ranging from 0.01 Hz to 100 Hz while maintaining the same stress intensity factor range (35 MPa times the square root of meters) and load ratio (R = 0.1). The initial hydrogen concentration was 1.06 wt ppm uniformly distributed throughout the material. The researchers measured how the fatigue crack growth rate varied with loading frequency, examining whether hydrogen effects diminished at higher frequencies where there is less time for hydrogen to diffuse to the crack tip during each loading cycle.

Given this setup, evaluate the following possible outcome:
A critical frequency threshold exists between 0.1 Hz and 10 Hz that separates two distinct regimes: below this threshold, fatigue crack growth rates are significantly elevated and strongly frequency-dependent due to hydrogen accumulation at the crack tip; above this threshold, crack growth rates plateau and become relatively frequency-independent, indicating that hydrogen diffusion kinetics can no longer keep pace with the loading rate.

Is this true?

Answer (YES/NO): NO